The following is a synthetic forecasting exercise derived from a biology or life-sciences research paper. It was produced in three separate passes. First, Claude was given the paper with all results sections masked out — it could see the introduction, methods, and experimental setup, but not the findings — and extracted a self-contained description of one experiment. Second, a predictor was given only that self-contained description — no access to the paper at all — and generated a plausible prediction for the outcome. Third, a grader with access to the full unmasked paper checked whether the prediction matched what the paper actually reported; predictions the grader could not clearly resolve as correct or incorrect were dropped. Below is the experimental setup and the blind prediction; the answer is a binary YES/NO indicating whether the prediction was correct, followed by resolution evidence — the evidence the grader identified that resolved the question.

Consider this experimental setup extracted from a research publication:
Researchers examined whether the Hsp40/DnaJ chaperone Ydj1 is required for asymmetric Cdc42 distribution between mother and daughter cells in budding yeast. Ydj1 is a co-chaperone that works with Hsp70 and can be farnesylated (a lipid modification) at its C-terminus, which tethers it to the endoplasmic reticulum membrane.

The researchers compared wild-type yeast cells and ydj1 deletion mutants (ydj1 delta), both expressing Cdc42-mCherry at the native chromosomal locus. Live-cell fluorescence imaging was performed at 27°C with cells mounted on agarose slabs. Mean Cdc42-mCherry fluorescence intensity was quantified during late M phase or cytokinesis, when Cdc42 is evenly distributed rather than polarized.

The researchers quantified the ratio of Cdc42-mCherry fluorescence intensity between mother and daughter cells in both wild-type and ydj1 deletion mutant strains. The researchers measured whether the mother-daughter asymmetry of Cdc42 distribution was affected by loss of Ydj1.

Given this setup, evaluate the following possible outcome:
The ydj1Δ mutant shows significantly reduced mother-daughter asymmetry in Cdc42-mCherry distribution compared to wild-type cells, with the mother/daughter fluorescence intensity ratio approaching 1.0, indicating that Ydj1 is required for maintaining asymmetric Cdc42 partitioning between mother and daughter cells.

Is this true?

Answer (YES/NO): YES